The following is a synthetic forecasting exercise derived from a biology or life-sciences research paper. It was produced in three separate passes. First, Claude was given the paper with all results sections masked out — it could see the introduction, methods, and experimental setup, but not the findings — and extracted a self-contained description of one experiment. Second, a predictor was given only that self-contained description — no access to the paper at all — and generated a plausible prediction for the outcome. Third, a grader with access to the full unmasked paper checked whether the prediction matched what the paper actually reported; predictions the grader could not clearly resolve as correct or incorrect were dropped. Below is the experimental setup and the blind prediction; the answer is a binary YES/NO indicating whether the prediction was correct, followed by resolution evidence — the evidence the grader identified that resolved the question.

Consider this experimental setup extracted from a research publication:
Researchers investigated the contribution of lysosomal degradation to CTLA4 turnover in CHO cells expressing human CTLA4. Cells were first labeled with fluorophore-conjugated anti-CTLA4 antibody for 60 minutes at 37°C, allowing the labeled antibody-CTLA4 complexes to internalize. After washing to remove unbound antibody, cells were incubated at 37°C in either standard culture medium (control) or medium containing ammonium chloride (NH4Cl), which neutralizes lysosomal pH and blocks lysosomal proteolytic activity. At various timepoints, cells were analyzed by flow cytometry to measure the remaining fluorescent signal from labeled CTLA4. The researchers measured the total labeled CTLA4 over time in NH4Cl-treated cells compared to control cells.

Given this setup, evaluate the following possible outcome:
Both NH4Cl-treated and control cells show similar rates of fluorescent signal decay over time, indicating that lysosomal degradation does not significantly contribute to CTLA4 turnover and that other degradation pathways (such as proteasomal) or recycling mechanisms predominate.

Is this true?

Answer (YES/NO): NO